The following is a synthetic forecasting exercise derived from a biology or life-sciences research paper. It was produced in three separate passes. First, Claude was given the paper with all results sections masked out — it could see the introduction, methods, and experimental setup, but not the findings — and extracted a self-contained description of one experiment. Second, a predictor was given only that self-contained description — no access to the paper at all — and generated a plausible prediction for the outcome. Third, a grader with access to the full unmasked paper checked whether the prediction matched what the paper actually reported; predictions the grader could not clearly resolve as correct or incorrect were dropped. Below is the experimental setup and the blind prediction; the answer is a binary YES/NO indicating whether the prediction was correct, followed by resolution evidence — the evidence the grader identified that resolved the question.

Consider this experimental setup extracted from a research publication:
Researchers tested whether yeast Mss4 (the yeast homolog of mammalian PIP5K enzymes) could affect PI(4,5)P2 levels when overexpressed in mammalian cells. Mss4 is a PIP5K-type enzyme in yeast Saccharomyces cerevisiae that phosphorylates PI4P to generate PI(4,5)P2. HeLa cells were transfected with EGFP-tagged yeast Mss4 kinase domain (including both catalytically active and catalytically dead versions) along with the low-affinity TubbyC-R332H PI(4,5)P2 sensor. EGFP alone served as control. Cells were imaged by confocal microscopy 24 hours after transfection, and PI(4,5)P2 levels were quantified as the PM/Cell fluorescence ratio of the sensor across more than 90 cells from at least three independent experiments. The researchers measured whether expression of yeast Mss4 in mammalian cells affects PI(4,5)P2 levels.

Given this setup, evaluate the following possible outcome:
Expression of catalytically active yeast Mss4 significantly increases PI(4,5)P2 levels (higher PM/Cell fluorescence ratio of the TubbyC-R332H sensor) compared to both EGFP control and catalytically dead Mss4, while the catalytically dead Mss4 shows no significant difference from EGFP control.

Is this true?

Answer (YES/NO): YES